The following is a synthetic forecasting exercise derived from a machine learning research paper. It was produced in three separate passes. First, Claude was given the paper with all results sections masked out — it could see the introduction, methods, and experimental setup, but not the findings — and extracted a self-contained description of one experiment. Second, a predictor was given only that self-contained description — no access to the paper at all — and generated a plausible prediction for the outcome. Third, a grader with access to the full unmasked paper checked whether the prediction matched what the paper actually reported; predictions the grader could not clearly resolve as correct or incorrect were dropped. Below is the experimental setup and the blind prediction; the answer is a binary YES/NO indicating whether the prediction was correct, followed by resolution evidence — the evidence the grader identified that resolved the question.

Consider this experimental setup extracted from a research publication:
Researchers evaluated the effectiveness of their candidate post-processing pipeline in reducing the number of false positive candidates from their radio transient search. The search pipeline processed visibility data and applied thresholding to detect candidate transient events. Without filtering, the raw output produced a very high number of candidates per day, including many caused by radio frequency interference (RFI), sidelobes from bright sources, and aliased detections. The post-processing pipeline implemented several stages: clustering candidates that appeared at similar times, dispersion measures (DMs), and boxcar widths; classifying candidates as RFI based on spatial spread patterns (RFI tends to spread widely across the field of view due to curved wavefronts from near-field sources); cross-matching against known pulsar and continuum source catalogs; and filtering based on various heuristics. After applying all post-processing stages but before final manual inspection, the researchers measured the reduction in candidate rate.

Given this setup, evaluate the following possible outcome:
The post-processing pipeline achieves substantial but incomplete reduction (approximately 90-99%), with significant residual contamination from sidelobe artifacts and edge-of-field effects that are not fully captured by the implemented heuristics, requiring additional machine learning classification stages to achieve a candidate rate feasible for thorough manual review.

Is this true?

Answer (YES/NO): NO